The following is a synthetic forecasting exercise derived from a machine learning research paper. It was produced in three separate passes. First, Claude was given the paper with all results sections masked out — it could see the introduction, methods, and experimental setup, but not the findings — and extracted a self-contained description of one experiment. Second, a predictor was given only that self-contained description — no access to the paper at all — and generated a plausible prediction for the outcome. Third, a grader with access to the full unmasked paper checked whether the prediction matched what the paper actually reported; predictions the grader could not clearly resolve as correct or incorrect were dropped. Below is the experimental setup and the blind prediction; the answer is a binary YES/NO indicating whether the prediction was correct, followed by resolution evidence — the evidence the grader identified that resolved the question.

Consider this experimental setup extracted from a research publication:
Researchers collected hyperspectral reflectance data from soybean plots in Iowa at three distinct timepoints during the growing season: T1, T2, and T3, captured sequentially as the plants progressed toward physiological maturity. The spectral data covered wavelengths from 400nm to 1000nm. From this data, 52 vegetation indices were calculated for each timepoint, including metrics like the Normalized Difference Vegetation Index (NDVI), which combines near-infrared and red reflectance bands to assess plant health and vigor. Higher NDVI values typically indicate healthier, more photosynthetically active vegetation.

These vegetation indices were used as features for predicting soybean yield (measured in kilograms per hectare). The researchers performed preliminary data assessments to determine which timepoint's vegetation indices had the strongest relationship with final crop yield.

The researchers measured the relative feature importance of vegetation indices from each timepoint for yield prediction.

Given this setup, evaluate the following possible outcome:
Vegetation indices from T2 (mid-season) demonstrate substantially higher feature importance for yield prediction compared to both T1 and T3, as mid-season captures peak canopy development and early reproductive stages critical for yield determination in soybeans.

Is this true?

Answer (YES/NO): NO